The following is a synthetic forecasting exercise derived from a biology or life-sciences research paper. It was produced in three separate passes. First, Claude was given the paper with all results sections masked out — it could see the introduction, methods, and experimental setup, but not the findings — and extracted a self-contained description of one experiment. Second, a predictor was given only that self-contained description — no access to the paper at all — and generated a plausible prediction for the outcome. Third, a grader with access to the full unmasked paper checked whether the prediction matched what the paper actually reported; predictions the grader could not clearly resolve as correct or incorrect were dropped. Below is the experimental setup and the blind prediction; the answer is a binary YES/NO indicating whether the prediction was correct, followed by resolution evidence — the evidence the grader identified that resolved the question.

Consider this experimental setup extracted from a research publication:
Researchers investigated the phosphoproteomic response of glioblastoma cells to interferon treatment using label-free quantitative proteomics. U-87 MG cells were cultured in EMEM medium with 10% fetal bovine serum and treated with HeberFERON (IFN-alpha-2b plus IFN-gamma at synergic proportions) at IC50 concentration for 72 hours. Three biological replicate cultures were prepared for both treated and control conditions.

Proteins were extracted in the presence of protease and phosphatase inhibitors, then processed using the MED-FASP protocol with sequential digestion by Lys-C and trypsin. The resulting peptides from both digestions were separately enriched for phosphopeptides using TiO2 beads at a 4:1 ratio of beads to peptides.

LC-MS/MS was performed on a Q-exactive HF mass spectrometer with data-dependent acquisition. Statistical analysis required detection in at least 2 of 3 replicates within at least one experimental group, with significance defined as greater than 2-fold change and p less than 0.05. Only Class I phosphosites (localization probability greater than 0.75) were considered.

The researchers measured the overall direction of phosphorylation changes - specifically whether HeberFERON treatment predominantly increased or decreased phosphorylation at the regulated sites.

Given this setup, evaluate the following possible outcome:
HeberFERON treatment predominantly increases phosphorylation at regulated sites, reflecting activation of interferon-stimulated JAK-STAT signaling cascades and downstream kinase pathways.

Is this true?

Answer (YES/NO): NO